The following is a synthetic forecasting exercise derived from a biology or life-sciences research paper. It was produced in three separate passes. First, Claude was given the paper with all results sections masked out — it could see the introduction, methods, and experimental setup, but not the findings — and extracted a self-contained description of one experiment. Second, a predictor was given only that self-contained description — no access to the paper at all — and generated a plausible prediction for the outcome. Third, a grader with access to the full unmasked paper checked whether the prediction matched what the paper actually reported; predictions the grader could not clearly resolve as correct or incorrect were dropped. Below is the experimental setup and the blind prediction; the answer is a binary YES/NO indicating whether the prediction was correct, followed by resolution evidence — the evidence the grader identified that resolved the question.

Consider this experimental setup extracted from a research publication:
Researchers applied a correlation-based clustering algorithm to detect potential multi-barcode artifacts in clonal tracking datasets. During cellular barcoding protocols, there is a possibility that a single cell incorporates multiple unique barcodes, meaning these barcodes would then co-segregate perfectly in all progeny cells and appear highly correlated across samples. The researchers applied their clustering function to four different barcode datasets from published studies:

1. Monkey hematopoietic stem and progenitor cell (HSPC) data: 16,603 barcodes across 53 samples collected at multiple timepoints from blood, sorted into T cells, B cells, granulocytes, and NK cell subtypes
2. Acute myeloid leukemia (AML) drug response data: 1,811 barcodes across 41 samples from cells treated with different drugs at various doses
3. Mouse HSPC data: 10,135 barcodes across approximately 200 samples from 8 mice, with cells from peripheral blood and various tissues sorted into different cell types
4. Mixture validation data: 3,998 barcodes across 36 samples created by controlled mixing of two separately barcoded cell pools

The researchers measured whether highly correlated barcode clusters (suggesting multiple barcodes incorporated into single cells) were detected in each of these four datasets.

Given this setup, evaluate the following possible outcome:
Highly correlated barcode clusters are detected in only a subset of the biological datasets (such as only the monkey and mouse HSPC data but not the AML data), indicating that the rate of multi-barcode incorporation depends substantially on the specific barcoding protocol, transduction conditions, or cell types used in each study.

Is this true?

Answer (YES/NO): NO